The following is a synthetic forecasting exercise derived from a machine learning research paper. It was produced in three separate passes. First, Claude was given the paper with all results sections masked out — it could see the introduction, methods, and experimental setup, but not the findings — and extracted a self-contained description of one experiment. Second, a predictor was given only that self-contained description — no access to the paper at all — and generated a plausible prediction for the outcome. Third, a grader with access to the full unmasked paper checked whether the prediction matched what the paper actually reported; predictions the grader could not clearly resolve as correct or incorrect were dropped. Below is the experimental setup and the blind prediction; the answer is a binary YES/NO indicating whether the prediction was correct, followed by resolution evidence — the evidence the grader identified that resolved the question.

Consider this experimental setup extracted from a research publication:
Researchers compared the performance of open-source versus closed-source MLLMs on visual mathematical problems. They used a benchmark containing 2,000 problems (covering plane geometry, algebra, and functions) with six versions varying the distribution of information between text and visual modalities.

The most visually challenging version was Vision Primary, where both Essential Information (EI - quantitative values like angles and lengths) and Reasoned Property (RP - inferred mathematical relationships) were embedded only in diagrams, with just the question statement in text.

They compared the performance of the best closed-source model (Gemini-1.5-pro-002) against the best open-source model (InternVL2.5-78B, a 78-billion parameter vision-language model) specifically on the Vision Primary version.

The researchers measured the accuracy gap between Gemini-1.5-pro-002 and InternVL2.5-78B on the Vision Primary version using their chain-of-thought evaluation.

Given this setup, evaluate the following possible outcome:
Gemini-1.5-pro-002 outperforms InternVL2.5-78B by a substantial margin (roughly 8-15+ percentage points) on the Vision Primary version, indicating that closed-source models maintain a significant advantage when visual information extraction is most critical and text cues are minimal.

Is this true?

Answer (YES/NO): NO